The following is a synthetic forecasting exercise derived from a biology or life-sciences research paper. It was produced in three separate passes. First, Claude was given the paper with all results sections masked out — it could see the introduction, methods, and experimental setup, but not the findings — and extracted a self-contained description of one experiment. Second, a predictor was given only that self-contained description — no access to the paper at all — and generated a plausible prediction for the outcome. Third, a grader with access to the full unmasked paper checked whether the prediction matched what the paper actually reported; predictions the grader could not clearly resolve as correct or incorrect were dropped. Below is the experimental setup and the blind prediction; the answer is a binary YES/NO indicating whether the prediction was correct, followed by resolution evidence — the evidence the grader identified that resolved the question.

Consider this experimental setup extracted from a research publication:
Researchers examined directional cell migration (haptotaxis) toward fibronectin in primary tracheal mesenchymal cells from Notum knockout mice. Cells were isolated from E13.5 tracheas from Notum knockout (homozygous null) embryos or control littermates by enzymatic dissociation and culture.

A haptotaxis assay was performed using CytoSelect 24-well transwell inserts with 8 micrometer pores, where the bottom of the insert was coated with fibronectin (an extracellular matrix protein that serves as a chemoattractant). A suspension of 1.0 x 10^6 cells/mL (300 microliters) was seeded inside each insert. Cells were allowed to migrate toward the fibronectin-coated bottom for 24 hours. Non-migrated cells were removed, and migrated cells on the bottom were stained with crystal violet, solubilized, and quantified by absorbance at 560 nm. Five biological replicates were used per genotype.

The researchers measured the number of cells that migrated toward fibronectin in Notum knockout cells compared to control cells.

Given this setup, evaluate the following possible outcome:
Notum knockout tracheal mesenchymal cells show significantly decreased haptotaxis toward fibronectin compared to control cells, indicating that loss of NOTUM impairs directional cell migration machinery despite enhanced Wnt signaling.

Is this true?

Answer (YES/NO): NO